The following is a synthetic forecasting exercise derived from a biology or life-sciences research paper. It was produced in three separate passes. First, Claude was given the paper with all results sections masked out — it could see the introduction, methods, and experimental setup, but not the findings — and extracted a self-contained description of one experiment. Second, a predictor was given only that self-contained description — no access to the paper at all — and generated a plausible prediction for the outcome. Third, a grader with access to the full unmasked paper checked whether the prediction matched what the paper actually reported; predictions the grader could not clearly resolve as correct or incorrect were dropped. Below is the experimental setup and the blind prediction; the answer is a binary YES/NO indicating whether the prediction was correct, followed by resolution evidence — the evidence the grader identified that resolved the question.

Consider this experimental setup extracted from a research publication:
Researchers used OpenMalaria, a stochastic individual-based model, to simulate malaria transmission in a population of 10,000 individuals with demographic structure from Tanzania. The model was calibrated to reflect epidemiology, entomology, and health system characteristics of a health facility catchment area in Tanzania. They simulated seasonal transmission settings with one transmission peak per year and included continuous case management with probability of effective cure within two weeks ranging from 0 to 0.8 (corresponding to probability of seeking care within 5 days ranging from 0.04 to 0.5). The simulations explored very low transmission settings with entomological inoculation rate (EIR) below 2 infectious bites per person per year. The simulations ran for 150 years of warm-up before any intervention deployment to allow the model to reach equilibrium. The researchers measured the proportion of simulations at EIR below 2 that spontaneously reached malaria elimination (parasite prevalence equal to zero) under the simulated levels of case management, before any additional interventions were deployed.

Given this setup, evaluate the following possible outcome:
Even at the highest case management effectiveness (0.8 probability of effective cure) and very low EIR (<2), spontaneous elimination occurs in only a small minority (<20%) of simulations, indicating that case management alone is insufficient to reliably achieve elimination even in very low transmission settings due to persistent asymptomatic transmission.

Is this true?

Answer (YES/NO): NO